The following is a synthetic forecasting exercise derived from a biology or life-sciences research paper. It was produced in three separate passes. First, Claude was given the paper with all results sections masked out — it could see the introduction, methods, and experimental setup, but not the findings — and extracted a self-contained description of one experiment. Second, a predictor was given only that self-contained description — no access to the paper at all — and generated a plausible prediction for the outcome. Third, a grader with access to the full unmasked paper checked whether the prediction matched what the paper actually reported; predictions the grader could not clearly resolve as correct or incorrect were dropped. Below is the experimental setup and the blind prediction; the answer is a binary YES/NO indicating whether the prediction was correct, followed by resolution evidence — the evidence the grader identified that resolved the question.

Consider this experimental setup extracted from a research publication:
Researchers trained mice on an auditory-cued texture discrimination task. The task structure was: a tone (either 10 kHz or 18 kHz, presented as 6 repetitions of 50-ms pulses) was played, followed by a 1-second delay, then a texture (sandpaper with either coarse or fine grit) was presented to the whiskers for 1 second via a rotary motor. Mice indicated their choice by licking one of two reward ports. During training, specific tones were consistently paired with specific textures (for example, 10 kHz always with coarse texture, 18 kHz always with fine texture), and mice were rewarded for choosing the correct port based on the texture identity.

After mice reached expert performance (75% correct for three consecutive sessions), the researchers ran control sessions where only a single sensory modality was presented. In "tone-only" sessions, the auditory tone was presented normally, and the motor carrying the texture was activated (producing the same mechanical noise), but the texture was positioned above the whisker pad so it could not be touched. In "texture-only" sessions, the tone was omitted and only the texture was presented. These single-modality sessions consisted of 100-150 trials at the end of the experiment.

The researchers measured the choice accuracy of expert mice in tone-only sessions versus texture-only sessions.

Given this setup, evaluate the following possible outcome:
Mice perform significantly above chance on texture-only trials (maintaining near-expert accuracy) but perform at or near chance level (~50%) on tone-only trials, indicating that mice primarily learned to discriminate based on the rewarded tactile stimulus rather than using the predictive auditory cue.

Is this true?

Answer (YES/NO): NO